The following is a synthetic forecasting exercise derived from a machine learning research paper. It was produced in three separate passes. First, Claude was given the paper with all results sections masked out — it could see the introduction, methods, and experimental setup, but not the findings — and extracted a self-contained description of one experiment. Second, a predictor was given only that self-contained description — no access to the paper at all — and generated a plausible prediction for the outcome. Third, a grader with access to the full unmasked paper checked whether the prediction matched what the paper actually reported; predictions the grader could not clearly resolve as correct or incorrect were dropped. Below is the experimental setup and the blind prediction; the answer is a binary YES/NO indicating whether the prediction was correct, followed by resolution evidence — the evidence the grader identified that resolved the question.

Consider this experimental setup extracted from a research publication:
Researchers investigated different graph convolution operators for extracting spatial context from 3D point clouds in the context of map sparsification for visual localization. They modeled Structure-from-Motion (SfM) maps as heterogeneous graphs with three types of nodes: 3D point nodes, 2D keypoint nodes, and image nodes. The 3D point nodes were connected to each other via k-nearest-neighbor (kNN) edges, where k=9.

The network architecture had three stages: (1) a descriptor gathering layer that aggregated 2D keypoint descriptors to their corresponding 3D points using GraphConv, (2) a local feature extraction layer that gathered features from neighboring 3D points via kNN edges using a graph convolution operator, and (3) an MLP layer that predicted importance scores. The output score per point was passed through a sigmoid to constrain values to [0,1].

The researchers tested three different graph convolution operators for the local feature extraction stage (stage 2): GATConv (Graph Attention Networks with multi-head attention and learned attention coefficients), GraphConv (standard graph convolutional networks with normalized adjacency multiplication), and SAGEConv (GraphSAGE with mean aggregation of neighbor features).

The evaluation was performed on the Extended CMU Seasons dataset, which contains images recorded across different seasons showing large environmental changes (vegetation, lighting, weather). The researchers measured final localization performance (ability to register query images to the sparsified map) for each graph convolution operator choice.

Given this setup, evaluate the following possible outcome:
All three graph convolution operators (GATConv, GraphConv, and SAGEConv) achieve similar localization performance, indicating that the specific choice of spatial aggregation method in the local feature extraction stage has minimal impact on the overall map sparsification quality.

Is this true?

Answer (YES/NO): NO